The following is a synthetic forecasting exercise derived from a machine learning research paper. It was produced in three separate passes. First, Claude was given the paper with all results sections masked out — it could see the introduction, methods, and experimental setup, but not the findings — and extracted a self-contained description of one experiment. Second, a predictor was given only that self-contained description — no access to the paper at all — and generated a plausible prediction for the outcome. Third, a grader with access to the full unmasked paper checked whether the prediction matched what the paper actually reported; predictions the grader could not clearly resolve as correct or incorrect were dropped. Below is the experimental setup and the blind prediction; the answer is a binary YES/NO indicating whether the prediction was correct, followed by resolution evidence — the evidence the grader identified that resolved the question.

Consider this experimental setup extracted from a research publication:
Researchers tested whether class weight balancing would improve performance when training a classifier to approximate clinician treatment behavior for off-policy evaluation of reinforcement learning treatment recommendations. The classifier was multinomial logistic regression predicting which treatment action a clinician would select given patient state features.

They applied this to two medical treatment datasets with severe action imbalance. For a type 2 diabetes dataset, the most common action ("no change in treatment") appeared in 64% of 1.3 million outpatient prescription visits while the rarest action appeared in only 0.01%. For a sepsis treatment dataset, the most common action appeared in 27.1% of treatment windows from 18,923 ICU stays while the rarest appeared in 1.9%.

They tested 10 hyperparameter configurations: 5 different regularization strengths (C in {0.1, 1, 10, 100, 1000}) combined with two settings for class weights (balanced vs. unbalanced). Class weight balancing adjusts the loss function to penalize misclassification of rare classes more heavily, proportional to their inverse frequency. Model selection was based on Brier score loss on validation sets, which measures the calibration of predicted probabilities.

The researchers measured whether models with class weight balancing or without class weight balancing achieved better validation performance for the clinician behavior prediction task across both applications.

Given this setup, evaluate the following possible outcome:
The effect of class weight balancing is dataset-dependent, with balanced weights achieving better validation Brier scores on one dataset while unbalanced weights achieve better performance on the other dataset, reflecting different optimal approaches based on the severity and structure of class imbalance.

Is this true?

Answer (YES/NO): NO